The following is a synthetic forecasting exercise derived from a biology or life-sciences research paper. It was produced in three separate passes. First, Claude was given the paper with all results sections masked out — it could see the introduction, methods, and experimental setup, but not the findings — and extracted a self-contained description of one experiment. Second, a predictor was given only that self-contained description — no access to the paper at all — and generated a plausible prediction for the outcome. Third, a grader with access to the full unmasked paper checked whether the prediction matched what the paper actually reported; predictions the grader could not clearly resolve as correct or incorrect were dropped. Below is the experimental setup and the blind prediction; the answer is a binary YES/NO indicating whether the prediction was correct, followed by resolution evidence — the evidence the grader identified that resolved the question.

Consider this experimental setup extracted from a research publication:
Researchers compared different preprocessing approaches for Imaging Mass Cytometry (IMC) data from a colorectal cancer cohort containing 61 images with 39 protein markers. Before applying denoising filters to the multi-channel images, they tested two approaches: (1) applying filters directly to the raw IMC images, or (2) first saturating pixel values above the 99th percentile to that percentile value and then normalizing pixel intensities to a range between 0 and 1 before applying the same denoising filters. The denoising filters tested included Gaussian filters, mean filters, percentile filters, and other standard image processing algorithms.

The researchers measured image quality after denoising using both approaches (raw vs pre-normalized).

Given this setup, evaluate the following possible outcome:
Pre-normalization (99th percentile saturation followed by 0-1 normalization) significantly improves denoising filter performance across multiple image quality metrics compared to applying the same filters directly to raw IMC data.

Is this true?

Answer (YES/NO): NO